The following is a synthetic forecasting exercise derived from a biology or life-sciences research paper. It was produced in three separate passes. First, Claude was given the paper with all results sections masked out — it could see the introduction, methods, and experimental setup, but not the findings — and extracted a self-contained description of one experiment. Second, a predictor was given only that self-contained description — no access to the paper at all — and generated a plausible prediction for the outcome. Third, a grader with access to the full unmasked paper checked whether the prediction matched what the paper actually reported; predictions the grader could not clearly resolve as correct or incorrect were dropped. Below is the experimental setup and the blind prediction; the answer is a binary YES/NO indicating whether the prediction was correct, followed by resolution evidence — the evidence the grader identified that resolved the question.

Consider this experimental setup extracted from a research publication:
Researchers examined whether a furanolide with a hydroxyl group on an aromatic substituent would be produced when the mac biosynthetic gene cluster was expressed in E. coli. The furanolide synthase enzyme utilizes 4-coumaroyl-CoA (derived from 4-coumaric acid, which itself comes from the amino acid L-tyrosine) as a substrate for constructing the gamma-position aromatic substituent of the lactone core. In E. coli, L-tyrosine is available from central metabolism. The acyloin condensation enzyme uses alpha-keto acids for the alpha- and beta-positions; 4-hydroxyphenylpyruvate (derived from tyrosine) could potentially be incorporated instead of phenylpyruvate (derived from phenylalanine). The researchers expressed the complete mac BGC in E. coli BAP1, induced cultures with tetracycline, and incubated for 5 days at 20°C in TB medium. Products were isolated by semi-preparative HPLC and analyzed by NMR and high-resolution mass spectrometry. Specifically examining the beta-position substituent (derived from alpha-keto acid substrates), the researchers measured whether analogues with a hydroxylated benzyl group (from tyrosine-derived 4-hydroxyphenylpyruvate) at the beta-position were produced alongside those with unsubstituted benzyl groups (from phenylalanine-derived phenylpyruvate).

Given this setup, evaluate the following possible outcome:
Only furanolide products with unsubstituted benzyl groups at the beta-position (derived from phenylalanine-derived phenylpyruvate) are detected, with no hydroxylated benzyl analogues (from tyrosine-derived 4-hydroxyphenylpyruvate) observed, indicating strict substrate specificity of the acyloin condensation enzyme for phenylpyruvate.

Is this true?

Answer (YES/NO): NO